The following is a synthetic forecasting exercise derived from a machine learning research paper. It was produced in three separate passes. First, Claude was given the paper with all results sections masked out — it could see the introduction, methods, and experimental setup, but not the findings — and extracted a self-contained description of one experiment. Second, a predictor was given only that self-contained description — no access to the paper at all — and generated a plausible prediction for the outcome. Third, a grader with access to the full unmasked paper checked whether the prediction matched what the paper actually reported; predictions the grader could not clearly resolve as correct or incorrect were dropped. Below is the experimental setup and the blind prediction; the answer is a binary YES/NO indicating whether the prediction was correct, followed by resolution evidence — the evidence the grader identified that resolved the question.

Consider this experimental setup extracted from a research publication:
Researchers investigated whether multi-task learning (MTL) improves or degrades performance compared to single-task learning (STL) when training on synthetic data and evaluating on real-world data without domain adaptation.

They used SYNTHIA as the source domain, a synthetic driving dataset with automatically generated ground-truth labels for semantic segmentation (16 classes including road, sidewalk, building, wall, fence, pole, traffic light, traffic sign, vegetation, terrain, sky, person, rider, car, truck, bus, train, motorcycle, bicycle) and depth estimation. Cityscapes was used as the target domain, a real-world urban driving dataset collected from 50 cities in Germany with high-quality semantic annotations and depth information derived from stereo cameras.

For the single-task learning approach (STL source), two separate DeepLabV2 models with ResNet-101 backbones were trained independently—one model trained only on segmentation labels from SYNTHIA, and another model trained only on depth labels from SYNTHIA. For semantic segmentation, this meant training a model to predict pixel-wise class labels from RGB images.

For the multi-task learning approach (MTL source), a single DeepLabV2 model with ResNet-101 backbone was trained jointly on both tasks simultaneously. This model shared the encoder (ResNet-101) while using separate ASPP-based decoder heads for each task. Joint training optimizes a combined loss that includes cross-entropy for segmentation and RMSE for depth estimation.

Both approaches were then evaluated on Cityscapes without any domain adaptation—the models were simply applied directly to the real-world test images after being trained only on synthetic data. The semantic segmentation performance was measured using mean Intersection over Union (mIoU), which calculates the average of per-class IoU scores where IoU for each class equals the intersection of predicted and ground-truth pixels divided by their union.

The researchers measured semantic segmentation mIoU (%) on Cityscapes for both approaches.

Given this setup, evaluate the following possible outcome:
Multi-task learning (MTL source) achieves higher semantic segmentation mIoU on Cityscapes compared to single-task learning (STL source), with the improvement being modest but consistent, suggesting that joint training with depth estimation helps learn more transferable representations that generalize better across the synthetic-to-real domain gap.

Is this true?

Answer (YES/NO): NO